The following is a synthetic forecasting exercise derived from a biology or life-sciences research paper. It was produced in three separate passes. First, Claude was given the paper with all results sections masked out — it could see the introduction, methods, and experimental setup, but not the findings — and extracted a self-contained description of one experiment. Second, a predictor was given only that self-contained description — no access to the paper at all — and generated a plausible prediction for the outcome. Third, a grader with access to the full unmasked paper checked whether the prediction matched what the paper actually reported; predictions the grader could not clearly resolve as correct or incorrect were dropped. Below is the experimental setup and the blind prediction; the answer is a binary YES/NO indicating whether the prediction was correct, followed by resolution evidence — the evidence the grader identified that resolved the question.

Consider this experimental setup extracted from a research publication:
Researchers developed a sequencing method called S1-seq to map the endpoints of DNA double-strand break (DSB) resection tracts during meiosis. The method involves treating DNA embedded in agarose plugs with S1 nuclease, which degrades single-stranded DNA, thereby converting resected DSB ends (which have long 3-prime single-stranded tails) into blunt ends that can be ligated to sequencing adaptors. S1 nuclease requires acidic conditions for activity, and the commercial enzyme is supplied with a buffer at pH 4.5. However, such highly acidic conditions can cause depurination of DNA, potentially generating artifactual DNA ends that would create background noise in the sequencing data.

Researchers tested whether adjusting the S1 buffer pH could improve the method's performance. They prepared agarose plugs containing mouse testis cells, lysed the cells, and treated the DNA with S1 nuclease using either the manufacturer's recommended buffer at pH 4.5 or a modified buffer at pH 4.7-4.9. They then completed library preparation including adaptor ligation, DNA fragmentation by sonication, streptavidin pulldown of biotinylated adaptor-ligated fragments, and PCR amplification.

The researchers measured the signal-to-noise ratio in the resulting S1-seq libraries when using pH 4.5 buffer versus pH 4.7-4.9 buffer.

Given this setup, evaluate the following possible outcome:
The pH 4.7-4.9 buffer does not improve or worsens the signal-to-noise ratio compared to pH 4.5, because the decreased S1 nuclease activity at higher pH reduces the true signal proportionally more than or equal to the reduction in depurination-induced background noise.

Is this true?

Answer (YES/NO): NO